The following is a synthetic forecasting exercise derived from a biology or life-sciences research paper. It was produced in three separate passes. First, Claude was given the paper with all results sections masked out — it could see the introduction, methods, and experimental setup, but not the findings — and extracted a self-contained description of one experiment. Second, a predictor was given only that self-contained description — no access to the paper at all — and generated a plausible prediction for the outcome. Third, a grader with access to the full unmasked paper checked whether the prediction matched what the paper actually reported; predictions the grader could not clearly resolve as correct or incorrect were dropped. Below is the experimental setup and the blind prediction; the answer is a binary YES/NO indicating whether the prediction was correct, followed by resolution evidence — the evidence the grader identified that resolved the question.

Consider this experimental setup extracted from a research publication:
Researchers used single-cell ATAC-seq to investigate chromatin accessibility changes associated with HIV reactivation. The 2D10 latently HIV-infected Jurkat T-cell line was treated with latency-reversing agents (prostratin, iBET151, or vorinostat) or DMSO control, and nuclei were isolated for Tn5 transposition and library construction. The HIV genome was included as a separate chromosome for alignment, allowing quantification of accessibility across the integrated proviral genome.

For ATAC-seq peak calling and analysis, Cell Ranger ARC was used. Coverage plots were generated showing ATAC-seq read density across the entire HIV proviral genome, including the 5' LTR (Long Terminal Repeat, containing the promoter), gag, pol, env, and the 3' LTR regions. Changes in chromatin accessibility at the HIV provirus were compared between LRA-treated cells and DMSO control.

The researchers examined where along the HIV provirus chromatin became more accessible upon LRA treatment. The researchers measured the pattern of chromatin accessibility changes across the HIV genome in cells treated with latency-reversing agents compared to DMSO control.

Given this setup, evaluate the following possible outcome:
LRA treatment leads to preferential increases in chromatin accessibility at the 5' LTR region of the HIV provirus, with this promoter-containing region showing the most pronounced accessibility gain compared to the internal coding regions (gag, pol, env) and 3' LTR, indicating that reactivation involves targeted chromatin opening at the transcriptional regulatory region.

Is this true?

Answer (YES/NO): NO